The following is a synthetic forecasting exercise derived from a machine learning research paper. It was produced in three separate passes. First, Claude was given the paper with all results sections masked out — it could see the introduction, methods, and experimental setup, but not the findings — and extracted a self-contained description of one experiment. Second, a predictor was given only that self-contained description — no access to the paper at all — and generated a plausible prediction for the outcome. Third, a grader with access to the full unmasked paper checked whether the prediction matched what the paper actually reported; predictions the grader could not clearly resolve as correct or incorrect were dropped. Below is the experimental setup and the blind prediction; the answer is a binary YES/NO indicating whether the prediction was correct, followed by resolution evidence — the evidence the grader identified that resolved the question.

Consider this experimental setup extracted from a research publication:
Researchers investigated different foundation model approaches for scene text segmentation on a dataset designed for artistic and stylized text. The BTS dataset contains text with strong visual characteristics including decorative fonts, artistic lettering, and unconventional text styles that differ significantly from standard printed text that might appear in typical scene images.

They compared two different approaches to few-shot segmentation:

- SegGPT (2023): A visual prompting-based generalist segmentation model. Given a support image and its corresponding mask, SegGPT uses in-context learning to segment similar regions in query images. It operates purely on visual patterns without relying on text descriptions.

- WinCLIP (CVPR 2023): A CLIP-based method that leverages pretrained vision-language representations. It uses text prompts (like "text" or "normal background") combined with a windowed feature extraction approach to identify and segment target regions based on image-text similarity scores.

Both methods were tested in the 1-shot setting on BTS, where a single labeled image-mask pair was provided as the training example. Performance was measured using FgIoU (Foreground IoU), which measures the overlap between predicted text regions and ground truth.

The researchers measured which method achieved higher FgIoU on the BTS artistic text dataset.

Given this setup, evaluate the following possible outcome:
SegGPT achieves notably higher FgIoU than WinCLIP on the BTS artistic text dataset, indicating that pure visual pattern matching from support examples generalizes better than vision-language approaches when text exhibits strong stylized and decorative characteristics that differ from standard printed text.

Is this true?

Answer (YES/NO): NO